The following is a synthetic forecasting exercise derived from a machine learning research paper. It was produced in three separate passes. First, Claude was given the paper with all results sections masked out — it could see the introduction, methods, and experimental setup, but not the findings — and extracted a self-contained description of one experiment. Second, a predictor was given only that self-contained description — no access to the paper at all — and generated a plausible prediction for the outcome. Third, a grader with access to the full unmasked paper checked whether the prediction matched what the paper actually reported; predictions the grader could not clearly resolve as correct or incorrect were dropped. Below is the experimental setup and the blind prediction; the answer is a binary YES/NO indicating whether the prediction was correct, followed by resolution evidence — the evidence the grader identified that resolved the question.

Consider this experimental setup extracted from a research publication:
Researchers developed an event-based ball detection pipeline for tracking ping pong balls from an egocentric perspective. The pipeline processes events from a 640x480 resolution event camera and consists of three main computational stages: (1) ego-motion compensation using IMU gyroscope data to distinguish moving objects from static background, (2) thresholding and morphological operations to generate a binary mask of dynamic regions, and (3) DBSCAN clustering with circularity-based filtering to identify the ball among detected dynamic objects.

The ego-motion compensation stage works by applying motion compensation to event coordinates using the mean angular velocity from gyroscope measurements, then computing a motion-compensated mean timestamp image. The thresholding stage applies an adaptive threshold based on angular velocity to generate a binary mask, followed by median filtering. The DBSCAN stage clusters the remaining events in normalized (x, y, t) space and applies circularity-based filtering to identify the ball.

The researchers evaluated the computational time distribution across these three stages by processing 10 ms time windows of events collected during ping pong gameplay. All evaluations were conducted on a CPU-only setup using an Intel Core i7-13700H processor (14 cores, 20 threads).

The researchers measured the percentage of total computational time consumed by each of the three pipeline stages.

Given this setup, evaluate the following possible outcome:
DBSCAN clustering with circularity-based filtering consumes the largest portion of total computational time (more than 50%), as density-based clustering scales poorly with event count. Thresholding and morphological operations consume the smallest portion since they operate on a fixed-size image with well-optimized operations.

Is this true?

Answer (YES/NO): NO